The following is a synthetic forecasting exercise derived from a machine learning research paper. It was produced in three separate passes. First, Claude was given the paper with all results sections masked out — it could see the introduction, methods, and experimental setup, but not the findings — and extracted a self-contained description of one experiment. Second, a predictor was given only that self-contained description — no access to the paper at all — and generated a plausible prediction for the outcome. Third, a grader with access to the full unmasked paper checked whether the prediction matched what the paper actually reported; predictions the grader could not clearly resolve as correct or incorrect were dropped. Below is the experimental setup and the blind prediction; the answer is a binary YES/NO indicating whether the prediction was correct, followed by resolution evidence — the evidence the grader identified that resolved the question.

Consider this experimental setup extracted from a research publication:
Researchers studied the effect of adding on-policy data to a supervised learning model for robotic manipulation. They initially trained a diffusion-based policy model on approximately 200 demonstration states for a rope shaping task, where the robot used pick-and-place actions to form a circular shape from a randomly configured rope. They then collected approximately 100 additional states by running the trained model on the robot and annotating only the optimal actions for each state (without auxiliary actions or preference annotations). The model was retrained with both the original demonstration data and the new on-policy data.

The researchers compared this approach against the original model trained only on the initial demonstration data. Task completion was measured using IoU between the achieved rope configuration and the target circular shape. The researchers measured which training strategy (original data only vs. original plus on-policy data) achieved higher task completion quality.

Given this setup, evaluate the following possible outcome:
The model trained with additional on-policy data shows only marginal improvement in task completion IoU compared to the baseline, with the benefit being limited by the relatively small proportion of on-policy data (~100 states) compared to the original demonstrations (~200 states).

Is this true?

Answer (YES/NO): NO